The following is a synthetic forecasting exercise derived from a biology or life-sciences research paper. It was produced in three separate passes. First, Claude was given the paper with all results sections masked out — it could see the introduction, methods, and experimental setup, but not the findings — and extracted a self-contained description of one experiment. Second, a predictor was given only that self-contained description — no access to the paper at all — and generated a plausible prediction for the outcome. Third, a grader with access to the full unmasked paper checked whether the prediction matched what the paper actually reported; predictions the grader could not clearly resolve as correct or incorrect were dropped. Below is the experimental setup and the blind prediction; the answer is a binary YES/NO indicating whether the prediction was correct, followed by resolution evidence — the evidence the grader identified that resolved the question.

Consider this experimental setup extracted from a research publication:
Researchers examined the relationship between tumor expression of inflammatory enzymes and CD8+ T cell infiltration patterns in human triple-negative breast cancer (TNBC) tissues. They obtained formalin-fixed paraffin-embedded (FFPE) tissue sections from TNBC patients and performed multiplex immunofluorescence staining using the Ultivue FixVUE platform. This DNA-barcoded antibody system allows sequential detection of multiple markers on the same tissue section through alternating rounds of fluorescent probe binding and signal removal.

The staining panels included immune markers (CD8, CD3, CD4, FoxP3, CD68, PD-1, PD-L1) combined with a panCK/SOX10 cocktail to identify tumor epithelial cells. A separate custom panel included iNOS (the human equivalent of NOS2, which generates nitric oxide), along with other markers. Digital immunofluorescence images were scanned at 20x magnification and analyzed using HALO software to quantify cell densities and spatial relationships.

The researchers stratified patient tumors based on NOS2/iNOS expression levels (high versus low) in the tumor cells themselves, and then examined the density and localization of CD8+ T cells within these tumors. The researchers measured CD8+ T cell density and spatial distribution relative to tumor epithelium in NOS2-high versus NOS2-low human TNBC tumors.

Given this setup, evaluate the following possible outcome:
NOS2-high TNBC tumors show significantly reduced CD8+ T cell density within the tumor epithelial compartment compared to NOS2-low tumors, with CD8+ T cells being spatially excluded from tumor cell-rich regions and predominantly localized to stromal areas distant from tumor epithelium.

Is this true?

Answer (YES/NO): YES